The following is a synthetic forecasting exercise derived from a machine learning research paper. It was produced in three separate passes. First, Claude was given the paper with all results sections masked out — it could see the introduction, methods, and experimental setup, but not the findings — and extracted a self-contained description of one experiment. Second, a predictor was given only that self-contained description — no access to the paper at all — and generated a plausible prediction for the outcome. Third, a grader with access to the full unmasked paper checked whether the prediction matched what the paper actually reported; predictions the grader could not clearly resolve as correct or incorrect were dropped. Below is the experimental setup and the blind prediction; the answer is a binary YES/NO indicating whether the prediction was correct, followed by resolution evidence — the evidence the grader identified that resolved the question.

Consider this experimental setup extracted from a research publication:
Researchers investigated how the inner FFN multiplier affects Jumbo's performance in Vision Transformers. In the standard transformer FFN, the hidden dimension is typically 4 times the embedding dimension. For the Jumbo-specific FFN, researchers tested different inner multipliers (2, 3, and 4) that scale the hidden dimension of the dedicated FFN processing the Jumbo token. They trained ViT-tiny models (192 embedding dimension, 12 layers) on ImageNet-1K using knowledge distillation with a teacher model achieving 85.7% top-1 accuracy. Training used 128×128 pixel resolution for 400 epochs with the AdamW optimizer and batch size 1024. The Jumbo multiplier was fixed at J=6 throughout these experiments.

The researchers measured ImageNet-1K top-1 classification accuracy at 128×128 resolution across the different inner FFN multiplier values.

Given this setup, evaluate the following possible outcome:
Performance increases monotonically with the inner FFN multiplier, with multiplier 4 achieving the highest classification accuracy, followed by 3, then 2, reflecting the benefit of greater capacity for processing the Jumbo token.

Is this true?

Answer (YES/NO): NO